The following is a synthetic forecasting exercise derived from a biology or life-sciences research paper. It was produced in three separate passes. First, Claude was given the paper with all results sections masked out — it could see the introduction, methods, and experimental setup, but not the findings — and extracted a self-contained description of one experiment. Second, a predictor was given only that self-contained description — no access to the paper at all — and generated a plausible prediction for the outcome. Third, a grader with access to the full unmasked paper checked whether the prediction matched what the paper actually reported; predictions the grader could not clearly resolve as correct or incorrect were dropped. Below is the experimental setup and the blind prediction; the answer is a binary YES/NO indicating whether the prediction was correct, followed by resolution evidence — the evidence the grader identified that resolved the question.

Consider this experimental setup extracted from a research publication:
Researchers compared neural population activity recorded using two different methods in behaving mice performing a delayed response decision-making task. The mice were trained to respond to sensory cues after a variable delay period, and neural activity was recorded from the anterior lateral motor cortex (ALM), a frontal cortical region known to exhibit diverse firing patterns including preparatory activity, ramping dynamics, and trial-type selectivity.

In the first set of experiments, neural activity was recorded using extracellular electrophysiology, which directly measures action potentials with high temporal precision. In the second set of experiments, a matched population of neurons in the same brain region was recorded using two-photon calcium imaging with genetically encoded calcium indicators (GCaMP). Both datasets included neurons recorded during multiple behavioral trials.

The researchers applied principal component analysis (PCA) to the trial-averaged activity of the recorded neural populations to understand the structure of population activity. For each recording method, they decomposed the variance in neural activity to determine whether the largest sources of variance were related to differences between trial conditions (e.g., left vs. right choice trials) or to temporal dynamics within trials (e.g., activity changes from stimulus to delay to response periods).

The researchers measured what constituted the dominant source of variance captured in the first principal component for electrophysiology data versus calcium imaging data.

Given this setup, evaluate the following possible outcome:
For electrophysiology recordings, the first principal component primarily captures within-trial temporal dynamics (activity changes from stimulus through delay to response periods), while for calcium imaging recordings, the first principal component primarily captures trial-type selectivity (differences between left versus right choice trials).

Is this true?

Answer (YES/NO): YES